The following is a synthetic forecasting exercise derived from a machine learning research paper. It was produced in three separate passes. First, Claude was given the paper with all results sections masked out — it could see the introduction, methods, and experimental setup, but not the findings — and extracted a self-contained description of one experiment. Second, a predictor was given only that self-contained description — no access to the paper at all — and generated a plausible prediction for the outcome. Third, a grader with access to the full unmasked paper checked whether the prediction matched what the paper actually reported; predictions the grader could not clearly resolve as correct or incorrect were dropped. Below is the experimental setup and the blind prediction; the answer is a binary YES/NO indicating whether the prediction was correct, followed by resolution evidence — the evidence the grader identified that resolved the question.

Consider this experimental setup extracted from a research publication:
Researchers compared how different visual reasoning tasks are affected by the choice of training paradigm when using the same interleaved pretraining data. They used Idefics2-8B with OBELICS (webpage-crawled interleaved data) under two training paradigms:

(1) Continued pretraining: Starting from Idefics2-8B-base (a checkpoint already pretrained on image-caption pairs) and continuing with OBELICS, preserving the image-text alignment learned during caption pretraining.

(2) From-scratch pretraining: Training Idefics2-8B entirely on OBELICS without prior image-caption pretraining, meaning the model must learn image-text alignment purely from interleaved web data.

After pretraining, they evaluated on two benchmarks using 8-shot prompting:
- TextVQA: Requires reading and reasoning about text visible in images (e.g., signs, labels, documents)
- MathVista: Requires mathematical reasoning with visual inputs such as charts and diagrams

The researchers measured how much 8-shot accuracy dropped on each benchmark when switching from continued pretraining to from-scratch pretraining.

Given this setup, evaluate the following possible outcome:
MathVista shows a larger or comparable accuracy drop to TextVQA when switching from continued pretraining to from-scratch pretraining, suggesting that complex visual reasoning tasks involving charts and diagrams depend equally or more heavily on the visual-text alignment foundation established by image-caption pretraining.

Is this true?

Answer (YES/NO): NO